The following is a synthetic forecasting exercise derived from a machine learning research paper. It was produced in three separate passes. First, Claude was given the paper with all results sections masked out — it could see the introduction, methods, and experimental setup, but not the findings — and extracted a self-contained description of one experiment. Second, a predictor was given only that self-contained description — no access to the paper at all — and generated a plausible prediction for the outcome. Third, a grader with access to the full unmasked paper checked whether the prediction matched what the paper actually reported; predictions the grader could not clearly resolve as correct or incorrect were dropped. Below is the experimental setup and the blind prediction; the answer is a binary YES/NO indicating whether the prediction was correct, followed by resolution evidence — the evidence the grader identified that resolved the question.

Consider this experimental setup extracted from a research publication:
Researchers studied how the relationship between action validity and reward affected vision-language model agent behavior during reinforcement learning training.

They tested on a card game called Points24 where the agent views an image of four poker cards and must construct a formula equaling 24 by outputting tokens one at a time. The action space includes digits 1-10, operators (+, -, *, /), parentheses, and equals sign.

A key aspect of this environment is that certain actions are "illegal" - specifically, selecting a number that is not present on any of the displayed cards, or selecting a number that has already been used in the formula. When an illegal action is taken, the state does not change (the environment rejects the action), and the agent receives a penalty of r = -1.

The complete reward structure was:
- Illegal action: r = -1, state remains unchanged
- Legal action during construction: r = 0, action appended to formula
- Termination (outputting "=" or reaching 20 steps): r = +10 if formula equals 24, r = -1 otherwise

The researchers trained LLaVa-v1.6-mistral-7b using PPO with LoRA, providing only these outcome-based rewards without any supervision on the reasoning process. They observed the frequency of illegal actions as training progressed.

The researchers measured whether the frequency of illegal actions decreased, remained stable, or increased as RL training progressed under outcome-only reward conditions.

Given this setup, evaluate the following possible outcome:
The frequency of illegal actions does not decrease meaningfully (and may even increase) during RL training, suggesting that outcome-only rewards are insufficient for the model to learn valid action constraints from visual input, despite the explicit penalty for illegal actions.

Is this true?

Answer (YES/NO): YES